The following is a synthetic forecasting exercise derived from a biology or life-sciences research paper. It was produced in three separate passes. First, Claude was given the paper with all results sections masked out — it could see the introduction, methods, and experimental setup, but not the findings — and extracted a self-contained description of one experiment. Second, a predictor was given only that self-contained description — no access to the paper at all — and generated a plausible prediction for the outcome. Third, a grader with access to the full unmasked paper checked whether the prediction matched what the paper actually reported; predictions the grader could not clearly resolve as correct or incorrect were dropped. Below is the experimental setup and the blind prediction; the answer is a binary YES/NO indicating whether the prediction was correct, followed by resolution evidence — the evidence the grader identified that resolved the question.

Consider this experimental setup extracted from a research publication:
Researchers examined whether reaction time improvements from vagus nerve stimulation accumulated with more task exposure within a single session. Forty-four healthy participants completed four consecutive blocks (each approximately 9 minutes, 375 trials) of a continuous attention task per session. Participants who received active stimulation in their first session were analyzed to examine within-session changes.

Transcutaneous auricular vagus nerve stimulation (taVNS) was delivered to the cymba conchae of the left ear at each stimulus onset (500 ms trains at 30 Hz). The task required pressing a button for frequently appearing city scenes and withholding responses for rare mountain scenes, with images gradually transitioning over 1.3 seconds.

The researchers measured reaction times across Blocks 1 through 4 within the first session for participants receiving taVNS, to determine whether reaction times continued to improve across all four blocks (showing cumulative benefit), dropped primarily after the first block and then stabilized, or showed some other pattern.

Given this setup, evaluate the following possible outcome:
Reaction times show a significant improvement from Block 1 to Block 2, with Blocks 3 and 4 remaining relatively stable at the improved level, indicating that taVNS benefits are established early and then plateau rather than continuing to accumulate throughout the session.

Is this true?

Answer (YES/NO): YES